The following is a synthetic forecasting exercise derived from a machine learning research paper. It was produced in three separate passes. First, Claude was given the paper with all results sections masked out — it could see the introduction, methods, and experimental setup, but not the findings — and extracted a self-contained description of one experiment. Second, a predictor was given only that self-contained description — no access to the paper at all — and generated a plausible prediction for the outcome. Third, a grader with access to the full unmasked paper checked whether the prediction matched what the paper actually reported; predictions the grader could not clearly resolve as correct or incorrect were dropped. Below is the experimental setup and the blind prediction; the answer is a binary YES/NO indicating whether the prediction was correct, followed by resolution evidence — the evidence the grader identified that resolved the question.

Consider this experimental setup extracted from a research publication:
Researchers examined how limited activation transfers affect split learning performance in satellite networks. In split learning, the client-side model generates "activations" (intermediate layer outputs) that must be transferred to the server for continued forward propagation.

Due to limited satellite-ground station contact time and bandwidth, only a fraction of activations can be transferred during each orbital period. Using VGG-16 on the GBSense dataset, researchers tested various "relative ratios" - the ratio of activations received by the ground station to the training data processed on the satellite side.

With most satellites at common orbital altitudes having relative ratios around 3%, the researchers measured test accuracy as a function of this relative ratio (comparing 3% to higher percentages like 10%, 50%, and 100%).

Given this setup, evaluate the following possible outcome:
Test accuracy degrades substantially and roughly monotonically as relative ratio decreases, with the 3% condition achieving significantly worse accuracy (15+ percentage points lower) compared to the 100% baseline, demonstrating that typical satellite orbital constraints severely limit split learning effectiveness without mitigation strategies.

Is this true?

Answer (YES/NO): YES